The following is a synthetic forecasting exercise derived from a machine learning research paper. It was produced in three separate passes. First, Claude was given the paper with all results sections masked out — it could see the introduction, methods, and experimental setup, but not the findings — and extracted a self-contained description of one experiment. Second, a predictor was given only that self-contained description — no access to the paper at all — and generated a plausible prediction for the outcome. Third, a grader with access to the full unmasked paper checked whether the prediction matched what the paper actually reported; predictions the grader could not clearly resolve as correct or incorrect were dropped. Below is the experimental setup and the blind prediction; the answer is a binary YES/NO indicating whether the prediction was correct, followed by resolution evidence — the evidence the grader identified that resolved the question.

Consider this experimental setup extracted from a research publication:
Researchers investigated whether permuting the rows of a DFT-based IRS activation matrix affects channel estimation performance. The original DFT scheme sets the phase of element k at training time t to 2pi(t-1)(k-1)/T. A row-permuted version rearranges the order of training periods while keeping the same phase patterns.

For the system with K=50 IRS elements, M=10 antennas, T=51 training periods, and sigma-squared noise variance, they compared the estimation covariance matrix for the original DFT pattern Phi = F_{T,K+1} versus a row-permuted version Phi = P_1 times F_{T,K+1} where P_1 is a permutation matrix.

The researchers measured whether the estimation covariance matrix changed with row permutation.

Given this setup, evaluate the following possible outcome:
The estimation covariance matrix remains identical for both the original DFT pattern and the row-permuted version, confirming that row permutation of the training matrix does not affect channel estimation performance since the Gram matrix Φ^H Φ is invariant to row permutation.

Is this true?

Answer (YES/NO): YES